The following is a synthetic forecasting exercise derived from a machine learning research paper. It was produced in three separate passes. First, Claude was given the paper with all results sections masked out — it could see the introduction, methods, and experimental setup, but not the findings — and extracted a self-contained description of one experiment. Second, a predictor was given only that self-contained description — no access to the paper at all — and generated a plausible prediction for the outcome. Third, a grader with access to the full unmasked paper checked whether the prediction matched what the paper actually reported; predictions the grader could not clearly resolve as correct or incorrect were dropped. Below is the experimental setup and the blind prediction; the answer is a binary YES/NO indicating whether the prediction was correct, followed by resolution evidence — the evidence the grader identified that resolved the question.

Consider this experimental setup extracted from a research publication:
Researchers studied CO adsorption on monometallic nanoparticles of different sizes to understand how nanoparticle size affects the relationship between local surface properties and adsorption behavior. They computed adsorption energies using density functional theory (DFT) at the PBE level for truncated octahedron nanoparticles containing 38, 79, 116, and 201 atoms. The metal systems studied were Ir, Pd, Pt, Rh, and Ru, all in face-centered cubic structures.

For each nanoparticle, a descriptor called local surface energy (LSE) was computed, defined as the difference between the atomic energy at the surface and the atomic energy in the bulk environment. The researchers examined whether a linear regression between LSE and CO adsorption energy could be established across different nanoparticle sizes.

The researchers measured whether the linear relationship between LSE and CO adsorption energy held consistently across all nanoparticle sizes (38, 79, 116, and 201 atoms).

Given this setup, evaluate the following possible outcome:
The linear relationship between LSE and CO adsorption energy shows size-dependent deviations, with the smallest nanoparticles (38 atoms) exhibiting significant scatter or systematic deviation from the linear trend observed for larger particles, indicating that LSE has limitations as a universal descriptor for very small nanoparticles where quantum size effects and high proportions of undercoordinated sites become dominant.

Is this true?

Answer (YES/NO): YES